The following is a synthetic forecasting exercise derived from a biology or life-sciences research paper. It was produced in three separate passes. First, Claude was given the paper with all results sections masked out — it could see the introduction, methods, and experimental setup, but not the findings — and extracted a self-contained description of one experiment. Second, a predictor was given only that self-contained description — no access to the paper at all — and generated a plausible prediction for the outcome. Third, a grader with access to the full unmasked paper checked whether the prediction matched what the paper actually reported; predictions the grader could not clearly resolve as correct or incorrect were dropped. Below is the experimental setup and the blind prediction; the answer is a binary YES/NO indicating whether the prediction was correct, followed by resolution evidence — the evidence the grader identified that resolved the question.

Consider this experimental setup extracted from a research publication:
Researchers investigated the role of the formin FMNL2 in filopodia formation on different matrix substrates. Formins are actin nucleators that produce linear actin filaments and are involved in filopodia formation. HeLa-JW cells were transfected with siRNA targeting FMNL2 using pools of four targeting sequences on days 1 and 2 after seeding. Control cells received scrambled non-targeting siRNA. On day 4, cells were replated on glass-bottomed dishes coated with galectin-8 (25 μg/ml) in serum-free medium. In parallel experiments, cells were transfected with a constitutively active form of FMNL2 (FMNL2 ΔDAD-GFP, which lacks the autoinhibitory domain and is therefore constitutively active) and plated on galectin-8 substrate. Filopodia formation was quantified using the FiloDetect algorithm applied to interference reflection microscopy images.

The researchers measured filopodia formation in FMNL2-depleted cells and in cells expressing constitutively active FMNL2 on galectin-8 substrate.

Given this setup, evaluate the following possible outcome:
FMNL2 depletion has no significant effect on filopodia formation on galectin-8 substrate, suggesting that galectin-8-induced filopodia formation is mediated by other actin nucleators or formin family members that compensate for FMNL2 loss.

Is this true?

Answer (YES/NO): NO